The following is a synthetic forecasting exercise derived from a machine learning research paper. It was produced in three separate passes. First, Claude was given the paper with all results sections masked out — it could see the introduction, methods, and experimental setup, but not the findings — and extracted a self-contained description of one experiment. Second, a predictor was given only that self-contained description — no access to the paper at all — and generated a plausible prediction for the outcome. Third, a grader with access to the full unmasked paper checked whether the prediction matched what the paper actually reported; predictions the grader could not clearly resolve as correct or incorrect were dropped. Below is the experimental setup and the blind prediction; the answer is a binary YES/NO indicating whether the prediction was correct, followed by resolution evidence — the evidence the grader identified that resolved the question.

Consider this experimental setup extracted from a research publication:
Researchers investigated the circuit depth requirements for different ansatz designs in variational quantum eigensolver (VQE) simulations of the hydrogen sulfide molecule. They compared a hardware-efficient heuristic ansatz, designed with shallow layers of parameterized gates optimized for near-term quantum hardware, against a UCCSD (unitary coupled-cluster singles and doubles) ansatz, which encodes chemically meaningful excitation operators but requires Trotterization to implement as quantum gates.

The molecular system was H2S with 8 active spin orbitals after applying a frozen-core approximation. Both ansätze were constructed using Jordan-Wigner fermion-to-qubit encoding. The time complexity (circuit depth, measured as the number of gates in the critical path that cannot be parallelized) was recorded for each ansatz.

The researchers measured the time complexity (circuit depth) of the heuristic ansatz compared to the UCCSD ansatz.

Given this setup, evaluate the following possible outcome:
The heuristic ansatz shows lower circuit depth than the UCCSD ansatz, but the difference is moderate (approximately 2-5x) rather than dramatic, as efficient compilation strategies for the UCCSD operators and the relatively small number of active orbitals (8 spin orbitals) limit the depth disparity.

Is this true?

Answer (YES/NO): NO